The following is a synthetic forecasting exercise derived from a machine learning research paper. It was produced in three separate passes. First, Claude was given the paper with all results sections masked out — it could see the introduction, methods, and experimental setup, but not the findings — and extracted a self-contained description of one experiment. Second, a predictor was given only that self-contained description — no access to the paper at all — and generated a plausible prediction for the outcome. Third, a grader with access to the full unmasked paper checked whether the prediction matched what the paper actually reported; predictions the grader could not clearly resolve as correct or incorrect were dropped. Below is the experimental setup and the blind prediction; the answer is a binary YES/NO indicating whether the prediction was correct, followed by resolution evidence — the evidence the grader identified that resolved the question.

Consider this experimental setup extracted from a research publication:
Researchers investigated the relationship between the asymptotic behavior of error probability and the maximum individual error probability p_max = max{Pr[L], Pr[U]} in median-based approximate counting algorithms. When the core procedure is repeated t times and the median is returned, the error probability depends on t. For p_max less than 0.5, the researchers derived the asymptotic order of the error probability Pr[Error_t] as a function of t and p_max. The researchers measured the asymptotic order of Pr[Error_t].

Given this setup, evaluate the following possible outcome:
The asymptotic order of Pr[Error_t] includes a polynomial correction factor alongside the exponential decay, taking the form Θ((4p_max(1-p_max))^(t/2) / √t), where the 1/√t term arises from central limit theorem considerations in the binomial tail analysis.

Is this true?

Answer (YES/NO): YES